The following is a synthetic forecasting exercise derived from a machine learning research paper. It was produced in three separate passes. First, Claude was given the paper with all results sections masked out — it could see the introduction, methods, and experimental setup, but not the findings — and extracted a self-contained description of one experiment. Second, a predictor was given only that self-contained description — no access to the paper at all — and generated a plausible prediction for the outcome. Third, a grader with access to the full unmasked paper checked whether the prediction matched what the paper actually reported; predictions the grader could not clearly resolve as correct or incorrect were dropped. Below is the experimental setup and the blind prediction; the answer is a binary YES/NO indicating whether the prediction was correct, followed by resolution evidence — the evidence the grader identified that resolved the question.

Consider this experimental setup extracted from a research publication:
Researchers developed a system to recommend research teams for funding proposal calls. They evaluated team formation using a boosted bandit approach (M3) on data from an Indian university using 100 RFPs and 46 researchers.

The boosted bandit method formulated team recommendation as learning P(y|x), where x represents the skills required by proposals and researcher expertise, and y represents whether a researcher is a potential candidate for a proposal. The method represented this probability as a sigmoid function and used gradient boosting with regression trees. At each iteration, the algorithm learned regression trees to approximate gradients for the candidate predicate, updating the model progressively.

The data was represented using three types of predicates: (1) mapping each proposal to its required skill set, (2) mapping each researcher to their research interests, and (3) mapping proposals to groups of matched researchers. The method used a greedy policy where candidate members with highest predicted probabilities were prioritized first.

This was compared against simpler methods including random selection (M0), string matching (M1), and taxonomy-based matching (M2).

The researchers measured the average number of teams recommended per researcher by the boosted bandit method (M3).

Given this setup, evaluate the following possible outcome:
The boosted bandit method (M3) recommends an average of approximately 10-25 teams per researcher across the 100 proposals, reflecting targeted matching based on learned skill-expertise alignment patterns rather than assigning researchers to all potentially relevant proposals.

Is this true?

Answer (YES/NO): NO